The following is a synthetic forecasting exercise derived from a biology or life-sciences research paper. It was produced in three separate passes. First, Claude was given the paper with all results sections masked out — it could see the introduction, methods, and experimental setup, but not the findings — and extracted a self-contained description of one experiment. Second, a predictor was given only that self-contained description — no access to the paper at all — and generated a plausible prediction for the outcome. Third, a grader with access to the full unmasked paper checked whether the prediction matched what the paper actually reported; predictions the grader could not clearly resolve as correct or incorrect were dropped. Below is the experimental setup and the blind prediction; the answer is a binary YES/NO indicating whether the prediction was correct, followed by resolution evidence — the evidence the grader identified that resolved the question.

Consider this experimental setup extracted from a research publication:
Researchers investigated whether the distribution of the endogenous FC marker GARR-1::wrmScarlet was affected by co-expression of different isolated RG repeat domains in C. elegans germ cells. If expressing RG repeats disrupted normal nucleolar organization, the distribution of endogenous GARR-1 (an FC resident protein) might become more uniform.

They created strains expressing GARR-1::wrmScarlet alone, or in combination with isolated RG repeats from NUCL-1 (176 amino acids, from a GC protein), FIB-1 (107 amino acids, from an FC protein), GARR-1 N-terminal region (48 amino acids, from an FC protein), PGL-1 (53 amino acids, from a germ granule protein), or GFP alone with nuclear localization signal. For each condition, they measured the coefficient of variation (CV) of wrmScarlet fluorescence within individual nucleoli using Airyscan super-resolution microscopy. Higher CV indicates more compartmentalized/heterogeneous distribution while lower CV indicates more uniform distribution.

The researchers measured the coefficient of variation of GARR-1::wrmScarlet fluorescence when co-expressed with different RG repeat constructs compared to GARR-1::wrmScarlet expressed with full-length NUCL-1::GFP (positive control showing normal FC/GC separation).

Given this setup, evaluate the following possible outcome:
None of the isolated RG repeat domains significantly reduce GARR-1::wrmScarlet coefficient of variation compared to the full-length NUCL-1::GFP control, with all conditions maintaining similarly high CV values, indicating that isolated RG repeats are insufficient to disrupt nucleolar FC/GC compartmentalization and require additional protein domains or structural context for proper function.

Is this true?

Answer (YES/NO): YES